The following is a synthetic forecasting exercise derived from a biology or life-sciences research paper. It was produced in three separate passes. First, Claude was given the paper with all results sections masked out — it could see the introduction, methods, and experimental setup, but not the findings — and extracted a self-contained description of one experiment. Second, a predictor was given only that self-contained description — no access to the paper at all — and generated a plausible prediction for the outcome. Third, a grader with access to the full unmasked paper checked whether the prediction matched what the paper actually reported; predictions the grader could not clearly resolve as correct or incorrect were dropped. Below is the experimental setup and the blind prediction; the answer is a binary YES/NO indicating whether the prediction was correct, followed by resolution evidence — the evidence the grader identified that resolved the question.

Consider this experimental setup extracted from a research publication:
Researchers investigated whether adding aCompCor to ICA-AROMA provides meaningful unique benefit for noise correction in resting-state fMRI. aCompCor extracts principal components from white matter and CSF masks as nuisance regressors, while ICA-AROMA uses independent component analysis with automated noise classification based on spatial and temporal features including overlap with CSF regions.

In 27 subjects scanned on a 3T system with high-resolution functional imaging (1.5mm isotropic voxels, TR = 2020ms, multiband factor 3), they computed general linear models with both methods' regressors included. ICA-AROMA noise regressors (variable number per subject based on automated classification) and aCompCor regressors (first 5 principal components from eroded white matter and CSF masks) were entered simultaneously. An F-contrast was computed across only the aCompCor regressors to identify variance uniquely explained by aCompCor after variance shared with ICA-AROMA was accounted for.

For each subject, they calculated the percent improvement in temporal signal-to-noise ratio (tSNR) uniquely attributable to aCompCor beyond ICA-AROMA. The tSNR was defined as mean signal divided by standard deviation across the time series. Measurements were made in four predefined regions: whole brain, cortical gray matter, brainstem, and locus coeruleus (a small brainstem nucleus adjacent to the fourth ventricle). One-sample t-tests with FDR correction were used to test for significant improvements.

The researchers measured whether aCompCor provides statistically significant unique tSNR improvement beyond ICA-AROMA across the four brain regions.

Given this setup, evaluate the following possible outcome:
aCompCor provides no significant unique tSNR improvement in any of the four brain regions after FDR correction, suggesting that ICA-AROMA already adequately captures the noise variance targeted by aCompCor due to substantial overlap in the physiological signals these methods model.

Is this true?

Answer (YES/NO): NO